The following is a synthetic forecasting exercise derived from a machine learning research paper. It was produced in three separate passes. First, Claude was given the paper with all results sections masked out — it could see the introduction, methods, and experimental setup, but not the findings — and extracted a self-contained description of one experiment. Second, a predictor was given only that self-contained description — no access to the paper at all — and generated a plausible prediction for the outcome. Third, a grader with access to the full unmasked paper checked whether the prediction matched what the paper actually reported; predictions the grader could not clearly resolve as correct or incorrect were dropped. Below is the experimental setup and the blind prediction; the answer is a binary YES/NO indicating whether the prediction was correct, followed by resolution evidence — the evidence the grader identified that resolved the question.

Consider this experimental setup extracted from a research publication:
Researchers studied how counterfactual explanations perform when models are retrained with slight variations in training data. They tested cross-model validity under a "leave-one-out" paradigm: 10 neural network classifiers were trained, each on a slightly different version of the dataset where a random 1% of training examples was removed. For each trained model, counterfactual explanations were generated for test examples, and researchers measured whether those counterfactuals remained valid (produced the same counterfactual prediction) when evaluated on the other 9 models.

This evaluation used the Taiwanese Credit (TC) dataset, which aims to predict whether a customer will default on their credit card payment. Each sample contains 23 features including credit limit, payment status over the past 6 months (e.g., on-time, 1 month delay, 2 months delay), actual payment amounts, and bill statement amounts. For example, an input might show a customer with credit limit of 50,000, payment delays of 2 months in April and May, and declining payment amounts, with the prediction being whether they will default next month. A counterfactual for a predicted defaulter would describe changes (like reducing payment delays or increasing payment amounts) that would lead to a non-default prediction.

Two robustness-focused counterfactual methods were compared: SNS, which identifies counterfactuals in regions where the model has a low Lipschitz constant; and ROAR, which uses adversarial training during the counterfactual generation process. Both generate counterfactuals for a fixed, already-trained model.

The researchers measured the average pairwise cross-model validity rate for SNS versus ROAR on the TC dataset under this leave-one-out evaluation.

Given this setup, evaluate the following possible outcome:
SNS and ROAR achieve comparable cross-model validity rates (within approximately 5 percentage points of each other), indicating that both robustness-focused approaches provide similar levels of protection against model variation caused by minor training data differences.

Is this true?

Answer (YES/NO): NO